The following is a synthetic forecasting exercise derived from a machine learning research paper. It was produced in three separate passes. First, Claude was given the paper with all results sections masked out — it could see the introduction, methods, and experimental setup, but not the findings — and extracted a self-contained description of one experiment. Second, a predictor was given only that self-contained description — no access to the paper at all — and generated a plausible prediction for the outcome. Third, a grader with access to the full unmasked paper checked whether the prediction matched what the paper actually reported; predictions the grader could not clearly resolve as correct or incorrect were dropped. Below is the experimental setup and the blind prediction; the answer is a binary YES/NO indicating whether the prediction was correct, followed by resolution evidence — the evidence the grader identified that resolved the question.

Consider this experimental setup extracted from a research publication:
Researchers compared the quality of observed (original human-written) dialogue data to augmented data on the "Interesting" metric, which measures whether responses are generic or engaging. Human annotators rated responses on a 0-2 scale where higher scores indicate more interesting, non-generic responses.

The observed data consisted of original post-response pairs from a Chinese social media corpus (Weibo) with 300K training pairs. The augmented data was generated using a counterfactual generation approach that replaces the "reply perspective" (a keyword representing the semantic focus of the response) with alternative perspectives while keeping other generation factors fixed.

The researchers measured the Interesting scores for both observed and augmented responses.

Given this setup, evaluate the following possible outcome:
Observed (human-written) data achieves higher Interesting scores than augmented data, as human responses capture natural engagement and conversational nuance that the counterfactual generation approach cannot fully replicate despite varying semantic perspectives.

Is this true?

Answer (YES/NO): YES